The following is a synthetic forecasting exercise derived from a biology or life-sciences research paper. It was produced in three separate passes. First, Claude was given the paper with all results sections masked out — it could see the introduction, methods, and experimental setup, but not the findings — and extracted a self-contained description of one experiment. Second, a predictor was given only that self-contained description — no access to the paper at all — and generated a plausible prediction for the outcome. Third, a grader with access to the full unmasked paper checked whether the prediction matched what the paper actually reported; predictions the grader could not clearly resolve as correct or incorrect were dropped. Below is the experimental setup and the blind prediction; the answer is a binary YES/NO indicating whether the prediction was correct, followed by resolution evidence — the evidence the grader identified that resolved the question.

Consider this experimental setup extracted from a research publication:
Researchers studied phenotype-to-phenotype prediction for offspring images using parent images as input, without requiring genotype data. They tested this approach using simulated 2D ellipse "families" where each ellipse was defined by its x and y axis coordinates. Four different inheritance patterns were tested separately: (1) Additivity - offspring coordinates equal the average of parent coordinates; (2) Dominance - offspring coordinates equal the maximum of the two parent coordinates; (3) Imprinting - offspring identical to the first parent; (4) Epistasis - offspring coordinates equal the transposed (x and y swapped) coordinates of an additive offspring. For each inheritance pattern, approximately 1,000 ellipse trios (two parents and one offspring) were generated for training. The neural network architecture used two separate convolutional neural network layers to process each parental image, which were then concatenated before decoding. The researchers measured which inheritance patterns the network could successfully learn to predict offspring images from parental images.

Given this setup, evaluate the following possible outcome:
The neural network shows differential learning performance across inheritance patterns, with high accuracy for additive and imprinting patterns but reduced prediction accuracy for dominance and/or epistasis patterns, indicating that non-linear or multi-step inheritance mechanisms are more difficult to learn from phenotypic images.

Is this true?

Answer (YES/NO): NO